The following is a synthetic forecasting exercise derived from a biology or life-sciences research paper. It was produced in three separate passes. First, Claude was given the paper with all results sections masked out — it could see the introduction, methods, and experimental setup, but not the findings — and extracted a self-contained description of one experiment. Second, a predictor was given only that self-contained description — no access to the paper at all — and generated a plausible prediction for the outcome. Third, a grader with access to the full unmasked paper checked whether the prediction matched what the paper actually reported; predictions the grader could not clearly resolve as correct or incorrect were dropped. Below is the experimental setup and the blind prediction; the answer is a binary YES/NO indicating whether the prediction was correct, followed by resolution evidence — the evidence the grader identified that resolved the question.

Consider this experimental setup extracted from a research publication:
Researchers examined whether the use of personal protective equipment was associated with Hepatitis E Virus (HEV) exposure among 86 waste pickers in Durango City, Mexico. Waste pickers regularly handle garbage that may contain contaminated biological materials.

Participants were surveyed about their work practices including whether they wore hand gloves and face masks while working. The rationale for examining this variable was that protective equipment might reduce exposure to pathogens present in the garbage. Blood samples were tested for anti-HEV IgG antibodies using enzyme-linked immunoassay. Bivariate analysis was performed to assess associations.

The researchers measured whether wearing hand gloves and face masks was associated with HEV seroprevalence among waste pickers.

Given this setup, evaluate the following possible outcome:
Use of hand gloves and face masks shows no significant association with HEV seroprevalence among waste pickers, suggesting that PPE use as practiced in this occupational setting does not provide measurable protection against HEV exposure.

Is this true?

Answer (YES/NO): YES